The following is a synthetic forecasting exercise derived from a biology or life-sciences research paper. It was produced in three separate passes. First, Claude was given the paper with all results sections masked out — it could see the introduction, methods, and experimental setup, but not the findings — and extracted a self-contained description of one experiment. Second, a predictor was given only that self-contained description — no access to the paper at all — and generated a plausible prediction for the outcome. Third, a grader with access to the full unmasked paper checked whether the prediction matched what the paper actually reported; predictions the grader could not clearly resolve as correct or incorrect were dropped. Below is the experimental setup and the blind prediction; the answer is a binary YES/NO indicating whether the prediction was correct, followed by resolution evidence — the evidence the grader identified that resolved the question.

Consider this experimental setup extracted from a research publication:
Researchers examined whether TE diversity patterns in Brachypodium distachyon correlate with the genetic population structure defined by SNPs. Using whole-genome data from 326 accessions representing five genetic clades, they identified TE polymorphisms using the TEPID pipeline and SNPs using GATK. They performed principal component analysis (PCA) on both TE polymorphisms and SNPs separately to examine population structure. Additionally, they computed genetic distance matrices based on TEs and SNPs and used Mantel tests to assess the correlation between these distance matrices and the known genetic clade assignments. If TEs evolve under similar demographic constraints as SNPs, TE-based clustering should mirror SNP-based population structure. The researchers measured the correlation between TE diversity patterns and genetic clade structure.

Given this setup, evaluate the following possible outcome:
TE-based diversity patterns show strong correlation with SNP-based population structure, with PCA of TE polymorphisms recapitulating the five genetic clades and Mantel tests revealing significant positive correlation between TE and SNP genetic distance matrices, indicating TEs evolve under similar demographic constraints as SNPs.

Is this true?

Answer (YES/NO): YES